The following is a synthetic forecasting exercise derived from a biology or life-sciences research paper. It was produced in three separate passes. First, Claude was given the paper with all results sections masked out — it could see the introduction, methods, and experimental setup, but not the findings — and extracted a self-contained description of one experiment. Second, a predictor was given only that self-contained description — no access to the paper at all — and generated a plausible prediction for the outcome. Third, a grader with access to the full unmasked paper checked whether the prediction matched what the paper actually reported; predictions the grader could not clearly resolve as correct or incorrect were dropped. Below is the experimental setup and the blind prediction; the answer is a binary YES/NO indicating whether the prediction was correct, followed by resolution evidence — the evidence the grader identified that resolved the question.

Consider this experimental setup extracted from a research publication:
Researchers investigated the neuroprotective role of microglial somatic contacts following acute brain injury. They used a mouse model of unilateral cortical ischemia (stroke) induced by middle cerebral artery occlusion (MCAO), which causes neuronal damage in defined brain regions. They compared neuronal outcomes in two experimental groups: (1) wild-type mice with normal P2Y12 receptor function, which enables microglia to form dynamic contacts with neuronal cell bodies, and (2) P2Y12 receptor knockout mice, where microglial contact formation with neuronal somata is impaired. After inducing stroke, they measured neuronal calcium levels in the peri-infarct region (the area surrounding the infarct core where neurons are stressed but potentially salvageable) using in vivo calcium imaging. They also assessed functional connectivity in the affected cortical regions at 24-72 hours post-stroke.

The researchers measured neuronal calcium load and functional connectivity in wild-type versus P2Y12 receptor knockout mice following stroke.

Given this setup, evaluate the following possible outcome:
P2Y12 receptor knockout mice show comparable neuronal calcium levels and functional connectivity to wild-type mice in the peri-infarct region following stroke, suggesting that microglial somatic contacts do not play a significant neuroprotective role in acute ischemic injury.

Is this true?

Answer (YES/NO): NO